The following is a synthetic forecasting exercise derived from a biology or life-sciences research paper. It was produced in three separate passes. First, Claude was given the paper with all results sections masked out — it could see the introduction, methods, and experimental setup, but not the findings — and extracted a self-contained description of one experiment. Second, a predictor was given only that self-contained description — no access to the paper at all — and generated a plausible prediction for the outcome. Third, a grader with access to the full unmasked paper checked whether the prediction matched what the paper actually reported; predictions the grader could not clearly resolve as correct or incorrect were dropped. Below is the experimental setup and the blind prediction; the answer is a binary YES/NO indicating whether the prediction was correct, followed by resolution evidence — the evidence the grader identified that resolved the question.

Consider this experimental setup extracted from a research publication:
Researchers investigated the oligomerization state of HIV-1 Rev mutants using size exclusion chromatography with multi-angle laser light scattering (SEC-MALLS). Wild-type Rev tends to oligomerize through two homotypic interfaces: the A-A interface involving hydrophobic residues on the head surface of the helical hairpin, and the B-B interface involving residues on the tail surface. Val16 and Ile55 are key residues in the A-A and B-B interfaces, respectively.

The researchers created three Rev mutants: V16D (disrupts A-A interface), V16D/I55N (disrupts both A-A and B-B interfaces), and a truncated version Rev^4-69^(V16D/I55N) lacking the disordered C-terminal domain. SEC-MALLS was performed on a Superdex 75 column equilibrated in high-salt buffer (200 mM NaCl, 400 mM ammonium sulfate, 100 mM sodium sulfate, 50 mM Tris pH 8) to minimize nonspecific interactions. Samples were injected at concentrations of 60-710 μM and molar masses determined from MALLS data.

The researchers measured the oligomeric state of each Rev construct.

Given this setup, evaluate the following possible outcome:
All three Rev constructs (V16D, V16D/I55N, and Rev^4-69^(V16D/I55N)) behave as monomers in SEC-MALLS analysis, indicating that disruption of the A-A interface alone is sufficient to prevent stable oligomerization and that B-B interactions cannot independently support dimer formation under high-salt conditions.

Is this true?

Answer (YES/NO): NO